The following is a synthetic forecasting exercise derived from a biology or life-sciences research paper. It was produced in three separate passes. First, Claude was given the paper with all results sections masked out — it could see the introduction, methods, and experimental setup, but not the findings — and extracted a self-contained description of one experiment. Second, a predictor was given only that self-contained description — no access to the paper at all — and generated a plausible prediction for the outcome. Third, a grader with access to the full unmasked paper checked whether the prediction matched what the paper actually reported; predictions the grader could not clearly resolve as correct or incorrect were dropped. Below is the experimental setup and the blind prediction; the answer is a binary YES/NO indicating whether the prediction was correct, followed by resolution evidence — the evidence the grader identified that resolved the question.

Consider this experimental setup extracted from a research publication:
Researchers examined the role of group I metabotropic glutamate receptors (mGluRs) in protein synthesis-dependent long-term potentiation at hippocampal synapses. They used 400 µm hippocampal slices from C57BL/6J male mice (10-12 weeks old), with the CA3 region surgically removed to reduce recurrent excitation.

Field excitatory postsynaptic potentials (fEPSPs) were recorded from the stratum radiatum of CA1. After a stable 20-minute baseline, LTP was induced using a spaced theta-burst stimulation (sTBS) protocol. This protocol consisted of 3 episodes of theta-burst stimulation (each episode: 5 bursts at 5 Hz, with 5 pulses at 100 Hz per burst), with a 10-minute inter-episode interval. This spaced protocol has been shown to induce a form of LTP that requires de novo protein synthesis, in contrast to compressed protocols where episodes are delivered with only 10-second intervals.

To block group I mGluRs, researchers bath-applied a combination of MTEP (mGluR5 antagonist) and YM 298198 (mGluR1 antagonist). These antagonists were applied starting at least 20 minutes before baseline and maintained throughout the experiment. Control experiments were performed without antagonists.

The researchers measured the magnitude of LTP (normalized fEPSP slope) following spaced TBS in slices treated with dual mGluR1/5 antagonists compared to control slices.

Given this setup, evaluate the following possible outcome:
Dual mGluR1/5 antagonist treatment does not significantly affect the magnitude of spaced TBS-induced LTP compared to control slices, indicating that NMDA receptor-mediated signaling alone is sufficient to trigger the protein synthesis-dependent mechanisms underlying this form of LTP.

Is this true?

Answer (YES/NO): NO